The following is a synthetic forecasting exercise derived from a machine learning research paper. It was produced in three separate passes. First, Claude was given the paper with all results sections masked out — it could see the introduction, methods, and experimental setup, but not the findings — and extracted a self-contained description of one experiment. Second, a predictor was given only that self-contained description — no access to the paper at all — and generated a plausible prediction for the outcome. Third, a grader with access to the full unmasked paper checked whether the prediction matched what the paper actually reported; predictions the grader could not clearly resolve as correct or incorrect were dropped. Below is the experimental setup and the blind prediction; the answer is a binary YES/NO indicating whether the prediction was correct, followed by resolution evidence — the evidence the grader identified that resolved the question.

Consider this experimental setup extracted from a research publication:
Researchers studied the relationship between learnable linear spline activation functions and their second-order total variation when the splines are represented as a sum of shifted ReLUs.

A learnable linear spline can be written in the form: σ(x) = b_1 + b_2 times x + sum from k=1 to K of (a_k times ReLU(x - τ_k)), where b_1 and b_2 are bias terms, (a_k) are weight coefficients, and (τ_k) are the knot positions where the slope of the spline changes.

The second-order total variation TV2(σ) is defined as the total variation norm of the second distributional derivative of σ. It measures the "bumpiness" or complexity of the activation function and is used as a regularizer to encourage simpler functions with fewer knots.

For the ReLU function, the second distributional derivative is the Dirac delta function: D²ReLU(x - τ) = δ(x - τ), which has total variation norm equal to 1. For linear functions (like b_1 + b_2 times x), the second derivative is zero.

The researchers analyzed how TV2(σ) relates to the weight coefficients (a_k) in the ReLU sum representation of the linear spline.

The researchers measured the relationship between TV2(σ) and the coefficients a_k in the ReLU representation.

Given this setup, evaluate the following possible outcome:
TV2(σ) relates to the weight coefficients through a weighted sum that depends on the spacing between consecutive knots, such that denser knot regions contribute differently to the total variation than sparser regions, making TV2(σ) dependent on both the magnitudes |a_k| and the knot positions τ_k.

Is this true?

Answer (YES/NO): NO